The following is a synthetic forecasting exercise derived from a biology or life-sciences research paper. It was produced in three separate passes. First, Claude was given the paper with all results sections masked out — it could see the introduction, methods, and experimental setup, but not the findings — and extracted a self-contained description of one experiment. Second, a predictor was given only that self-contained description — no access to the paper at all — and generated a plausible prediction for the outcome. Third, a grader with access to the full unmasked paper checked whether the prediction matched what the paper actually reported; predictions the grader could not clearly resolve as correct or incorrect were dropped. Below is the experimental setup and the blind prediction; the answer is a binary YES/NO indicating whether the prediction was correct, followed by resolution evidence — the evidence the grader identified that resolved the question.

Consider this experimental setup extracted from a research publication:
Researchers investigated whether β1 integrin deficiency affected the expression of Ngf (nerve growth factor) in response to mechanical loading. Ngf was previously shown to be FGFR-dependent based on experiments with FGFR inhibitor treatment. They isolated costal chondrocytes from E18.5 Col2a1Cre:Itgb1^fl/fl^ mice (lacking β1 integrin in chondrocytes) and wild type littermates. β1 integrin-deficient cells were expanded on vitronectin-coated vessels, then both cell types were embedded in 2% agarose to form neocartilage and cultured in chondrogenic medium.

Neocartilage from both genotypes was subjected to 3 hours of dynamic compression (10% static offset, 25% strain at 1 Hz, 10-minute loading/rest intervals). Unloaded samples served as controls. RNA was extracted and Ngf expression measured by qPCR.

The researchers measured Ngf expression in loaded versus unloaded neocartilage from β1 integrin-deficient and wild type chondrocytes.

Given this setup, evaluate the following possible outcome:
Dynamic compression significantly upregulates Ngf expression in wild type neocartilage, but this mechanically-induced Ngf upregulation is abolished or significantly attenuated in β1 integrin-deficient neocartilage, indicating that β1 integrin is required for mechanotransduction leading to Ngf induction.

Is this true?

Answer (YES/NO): NO